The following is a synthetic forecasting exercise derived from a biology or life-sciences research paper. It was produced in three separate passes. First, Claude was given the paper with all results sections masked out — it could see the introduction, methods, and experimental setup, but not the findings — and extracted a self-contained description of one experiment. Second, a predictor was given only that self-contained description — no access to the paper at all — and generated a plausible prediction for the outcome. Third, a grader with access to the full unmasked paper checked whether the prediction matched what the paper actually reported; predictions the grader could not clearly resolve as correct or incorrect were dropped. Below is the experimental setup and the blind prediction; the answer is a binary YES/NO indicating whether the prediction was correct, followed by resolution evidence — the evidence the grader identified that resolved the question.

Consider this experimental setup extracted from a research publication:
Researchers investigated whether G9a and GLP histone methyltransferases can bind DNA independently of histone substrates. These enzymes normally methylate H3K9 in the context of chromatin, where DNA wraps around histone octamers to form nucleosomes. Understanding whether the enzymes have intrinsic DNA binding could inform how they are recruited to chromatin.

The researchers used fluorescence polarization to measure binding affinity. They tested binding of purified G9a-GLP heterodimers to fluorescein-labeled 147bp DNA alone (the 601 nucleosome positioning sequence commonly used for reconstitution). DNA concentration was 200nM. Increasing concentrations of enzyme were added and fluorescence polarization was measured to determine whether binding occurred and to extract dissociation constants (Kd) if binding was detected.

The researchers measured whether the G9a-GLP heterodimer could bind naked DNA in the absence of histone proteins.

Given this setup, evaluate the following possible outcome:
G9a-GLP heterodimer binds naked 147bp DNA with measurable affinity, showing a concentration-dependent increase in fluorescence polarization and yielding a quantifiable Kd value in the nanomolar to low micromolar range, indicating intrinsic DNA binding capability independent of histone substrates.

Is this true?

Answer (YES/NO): NO